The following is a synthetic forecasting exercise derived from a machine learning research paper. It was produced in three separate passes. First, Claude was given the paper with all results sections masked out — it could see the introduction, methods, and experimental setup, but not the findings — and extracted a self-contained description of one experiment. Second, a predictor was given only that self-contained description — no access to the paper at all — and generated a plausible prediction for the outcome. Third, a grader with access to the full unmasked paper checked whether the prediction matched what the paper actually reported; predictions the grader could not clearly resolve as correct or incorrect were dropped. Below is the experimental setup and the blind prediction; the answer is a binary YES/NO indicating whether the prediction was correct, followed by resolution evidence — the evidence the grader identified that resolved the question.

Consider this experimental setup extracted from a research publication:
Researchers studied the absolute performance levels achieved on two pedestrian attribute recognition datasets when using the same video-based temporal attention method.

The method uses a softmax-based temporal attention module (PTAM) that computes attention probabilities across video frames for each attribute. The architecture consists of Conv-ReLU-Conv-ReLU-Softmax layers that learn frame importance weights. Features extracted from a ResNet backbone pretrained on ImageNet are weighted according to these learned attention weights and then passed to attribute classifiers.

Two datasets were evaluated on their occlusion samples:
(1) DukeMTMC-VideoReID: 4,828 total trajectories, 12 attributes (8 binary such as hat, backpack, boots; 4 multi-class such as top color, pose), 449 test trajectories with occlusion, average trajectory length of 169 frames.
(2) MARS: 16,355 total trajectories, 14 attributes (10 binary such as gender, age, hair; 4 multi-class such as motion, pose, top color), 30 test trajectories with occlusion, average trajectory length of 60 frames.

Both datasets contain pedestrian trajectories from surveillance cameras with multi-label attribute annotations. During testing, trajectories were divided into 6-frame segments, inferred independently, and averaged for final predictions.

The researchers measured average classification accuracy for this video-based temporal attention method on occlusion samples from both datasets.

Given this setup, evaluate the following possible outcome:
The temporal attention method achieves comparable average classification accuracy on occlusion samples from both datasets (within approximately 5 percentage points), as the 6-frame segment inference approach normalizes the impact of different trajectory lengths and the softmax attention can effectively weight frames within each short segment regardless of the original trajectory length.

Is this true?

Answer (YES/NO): NO